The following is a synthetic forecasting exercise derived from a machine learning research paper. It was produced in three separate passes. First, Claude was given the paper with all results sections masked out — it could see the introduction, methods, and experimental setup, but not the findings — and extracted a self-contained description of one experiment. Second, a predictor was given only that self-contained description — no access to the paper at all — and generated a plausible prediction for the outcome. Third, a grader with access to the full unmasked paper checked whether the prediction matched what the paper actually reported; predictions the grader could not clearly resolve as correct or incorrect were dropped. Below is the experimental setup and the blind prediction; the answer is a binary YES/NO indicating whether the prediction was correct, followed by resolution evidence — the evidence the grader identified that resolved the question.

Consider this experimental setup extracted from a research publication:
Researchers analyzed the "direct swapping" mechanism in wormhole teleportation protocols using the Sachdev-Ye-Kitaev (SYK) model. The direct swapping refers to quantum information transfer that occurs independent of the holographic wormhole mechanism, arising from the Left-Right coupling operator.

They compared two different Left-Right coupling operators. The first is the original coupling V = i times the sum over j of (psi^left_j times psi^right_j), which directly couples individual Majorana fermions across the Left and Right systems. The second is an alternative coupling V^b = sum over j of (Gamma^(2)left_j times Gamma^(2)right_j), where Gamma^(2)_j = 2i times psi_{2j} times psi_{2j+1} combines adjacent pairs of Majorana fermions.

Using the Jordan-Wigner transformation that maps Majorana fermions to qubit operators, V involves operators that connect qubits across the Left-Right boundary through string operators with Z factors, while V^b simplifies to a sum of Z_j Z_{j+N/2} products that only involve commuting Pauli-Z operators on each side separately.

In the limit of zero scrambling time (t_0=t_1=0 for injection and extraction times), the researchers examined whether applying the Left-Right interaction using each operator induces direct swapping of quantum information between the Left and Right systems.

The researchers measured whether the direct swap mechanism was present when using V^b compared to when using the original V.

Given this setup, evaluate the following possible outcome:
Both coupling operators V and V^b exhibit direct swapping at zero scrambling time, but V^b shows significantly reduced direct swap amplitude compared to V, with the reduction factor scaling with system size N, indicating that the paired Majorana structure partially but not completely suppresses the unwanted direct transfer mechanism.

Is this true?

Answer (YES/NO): NO